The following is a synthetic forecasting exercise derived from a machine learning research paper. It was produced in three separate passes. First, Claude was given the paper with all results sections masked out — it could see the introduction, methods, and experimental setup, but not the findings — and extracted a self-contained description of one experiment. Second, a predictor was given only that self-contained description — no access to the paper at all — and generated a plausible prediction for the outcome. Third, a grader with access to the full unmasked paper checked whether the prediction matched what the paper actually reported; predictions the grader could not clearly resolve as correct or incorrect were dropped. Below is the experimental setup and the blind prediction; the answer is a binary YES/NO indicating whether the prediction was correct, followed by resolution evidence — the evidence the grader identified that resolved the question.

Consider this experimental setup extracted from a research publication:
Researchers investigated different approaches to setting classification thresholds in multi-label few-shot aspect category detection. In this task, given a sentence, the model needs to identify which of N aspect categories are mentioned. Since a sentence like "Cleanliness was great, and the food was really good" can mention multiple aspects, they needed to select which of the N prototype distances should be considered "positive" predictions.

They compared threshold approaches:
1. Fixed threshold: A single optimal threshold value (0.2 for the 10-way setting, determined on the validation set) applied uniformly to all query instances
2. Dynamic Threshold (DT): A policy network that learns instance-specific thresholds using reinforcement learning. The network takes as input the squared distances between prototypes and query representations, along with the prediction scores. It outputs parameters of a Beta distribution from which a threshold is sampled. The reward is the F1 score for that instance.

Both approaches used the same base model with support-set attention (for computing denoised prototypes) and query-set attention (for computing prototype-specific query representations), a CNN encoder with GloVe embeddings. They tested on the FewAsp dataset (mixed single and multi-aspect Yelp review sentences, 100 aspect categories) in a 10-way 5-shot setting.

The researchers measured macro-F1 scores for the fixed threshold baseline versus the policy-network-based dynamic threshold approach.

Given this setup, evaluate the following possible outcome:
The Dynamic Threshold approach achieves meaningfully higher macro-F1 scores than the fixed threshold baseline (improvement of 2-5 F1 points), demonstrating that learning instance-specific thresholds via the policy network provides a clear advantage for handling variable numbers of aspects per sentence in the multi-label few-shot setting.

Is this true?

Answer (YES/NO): NO